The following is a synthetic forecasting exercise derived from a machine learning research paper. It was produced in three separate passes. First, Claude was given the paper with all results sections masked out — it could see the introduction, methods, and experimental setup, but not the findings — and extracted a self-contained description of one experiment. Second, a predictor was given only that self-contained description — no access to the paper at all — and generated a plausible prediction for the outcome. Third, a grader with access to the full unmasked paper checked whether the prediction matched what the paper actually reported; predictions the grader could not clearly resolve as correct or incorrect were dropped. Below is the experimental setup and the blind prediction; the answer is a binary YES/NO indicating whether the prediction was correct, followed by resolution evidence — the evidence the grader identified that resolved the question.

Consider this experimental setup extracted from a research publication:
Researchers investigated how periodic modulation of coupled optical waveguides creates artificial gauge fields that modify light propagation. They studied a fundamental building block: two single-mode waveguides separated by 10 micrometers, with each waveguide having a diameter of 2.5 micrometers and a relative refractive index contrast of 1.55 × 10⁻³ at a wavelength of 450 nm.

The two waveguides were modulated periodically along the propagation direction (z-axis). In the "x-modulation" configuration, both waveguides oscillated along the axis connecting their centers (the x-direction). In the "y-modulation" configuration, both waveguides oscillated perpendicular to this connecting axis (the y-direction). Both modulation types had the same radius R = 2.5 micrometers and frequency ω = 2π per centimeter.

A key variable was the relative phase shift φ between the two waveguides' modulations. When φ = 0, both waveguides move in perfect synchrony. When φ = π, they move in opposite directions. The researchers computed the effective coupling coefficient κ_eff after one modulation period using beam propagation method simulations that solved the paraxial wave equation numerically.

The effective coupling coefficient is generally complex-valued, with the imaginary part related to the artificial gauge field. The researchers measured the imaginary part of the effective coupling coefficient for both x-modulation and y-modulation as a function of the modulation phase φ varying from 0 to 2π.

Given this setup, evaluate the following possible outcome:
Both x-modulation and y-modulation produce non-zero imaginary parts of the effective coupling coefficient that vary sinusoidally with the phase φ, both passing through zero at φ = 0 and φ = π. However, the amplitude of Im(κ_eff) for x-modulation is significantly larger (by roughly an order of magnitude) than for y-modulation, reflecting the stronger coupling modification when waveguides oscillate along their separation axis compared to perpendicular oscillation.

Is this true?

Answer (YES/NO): NO